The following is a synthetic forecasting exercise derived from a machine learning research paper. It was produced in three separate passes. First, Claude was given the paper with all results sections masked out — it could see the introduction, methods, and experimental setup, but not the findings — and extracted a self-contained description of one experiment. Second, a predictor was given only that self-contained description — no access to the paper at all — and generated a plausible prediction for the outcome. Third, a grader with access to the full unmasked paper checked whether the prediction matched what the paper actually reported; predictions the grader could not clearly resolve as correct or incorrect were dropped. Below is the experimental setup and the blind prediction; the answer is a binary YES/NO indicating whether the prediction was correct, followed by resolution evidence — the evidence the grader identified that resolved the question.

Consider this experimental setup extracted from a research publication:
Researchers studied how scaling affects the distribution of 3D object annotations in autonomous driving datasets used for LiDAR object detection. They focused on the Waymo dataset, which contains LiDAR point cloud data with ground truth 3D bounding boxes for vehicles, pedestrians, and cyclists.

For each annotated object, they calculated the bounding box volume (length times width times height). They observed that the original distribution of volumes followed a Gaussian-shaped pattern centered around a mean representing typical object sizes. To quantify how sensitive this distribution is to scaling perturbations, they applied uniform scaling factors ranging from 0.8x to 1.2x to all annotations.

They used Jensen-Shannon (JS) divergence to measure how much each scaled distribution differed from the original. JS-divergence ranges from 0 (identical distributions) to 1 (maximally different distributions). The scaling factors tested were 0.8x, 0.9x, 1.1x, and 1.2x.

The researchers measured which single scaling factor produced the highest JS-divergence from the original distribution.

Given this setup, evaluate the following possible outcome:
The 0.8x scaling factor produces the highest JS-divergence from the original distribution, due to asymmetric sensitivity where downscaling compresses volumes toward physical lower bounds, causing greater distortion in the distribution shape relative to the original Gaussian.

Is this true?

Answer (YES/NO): YES